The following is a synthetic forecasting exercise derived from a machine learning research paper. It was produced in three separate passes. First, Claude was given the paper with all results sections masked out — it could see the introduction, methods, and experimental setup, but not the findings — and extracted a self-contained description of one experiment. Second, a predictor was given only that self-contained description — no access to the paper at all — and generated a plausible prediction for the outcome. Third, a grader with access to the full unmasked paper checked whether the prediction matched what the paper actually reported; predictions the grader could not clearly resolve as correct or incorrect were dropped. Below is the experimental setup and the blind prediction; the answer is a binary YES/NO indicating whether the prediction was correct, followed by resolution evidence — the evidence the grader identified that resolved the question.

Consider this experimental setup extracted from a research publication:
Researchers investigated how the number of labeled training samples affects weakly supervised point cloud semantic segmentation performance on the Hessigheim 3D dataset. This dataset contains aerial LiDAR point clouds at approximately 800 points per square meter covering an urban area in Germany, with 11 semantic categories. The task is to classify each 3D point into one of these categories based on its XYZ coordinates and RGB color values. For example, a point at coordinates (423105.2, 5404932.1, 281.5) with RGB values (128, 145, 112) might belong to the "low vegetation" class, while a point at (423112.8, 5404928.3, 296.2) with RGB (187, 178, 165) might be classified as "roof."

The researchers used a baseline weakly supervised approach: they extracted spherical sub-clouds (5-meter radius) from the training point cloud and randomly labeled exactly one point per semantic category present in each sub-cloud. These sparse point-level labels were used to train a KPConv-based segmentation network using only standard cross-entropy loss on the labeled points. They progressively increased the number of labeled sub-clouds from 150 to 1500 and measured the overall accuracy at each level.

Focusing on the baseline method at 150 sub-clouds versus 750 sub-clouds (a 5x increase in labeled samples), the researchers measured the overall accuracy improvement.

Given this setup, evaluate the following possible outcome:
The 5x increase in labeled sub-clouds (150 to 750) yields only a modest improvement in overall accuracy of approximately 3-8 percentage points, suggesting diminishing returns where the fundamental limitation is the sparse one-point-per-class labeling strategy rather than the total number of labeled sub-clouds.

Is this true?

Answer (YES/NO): YES